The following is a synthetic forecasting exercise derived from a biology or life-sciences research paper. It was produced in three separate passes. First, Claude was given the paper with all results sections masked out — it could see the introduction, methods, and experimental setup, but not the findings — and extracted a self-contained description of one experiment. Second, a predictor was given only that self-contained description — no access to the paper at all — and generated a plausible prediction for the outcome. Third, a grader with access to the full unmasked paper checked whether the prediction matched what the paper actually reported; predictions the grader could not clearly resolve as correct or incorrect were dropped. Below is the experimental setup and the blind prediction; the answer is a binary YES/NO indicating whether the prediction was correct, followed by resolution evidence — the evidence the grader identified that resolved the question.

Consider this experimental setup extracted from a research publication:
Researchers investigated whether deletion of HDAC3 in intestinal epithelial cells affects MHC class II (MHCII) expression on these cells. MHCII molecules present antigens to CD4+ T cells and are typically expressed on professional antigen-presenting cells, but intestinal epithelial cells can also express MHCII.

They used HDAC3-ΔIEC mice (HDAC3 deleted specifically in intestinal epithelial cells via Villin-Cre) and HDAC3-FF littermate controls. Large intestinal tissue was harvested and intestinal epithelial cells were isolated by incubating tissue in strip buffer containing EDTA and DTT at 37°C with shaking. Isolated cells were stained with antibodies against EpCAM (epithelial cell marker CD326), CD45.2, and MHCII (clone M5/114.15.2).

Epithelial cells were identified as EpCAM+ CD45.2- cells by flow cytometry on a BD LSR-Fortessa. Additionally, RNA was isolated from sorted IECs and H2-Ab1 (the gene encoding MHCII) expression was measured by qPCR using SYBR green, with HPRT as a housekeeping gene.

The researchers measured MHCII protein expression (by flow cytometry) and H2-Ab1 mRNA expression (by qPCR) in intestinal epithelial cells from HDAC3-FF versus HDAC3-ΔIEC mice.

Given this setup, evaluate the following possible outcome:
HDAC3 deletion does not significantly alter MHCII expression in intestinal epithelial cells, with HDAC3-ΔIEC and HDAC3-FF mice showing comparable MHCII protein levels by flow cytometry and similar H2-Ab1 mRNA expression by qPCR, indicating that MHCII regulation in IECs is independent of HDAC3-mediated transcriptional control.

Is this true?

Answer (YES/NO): NO